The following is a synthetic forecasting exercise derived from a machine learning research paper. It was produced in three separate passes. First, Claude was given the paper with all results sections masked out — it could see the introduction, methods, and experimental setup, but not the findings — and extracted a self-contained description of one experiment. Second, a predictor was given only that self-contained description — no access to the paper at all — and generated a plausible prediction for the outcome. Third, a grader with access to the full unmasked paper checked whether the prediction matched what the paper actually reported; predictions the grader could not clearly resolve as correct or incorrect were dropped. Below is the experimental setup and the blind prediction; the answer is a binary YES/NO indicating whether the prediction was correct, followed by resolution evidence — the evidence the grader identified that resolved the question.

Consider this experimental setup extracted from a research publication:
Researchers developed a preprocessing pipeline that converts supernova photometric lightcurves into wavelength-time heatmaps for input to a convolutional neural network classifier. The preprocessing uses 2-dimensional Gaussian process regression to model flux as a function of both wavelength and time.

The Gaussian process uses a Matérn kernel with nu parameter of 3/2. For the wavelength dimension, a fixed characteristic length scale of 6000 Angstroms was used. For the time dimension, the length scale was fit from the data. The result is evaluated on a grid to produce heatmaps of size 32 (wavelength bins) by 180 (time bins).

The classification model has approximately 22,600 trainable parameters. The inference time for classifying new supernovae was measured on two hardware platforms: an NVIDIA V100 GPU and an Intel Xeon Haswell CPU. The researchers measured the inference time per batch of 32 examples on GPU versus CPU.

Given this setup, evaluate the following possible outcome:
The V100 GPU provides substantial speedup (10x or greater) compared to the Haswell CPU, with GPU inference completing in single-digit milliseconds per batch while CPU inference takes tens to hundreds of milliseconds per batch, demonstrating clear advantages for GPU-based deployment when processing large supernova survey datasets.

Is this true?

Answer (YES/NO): NO